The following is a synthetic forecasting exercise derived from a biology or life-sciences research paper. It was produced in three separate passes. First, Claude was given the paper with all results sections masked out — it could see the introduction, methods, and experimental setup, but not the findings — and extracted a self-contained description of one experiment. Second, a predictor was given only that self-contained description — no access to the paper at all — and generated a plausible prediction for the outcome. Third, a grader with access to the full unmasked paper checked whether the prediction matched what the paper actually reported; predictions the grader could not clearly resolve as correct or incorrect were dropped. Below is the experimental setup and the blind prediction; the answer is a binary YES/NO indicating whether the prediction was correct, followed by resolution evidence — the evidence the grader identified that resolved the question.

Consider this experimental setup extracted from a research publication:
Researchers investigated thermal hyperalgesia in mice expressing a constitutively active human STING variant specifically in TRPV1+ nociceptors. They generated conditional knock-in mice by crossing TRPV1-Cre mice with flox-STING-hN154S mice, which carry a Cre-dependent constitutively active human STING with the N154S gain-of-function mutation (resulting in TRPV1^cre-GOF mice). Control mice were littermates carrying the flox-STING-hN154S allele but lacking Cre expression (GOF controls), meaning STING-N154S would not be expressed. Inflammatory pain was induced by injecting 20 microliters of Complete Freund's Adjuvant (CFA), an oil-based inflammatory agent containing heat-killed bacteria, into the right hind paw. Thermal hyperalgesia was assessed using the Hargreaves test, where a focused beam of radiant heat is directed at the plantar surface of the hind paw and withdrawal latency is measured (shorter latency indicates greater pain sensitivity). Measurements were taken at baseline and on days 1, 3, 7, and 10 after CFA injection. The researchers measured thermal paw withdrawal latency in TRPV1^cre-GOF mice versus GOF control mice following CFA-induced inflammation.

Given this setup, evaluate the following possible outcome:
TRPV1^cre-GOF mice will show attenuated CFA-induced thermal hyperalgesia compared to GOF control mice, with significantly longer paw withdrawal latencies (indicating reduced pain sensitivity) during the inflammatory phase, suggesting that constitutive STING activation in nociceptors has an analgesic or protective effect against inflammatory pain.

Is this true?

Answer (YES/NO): YES